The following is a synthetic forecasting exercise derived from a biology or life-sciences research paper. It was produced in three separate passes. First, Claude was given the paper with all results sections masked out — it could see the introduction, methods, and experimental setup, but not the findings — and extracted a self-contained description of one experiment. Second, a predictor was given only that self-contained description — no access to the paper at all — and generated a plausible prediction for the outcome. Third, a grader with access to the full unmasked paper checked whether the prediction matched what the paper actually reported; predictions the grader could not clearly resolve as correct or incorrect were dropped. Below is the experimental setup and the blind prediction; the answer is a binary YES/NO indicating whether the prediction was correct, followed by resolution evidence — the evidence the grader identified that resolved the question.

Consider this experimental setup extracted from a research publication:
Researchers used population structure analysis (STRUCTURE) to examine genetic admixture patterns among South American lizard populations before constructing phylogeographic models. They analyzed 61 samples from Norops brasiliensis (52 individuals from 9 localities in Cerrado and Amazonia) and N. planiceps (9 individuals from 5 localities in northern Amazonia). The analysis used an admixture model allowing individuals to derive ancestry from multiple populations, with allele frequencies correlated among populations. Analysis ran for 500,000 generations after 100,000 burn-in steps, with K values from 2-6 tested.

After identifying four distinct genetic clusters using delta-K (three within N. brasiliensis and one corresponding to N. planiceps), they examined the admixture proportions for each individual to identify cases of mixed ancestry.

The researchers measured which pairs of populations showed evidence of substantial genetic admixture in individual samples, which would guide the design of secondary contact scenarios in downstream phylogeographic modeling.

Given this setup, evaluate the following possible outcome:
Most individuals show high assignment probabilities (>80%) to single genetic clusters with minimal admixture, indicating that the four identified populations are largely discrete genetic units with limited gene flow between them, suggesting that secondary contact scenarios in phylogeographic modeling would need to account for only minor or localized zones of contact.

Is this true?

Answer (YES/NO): NO